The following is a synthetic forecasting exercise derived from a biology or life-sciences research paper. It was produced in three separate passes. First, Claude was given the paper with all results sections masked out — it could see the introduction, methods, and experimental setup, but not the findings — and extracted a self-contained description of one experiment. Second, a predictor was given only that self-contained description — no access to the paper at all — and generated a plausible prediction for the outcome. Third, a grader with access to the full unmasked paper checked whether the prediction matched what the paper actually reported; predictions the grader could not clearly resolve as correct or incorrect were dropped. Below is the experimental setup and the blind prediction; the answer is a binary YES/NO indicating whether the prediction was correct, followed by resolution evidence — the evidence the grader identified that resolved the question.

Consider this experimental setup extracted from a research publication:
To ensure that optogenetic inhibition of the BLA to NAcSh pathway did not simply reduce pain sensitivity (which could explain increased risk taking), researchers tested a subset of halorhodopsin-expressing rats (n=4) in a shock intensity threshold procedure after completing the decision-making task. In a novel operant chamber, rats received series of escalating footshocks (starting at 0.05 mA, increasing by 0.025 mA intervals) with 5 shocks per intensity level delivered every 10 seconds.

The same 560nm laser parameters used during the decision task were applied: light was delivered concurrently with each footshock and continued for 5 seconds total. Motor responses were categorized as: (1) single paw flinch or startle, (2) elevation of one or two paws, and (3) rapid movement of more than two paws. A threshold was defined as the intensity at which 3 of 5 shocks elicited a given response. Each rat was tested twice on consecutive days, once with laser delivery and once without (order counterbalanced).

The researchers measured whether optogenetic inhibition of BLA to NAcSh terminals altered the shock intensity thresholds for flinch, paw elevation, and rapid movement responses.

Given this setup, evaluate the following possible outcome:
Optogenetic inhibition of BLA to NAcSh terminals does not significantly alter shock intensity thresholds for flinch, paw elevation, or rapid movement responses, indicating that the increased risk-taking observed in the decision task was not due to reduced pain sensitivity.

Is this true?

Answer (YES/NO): YES